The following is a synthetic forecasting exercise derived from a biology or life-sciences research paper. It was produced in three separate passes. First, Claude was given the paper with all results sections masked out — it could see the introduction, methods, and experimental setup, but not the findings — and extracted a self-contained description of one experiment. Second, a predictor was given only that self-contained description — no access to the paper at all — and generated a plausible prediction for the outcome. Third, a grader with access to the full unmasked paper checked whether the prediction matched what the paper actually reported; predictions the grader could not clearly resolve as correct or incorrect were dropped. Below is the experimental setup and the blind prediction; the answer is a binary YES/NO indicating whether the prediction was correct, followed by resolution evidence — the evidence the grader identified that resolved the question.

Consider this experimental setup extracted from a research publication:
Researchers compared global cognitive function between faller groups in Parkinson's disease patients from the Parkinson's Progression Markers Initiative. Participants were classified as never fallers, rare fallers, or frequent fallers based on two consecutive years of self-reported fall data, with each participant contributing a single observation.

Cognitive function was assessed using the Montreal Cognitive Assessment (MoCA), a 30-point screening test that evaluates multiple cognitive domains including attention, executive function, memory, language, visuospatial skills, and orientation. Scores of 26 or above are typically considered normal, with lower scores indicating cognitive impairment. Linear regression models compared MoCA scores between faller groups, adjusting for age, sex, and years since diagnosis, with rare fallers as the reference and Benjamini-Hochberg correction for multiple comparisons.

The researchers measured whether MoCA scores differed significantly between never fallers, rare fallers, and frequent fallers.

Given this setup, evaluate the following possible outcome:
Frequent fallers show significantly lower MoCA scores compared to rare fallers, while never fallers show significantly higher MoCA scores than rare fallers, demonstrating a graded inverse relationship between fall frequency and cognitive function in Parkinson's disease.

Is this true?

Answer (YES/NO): NO